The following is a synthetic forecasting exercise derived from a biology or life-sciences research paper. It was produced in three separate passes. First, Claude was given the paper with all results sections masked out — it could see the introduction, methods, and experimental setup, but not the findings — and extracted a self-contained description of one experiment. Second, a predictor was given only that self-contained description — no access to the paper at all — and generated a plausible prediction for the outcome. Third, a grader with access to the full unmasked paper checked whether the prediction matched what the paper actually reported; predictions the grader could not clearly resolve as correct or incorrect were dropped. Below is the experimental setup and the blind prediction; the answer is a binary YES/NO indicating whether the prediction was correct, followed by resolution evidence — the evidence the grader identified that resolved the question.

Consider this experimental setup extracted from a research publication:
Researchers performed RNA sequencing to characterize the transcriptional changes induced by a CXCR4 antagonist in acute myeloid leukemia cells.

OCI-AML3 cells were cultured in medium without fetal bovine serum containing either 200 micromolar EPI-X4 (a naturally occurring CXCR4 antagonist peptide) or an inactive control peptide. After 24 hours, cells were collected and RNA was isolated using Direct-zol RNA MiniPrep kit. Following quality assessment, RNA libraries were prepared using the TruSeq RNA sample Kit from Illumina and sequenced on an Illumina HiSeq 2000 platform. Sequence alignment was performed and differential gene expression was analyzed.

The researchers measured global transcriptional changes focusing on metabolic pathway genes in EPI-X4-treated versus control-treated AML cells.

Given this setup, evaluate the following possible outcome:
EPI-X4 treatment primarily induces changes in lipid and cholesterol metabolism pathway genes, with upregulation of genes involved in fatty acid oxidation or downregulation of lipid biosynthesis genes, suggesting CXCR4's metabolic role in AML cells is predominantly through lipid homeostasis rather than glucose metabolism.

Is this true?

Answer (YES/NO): NO